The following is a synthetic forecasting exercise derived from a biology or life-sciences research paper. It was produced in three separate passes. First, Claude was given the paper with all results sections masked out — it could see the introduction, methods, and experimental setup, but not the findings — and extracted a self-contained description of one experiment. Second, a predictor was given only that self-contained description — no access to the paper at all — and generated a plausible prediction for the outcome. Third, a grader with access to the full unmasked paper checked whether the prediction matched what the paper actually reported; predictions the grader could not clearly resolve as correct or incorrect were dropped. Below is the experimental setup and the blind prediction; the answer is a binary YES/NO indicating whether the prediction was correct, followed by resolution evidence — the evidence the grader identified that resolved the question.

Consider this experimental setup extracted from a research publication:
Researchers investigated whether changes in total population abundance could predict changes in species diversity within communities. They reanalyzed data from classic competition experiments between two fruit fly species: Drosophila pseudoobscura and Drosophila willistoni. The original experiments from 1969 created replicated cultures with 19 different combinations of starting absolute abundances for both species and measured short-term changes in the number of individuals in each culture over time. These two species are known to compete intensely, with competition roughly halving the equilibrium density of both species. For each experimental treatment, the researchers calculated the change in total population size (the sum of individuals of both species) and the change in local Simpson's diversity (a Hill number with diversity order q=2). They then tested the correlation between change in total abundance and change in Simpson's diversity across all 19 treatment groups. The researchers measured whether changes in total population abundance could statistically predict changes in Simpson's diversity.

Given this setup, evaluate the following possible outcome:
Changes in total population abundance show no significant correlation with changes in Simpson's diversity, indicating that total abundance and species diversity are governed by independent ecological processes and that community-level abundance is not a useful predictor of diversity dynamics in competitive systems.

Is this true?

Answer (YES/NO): YES